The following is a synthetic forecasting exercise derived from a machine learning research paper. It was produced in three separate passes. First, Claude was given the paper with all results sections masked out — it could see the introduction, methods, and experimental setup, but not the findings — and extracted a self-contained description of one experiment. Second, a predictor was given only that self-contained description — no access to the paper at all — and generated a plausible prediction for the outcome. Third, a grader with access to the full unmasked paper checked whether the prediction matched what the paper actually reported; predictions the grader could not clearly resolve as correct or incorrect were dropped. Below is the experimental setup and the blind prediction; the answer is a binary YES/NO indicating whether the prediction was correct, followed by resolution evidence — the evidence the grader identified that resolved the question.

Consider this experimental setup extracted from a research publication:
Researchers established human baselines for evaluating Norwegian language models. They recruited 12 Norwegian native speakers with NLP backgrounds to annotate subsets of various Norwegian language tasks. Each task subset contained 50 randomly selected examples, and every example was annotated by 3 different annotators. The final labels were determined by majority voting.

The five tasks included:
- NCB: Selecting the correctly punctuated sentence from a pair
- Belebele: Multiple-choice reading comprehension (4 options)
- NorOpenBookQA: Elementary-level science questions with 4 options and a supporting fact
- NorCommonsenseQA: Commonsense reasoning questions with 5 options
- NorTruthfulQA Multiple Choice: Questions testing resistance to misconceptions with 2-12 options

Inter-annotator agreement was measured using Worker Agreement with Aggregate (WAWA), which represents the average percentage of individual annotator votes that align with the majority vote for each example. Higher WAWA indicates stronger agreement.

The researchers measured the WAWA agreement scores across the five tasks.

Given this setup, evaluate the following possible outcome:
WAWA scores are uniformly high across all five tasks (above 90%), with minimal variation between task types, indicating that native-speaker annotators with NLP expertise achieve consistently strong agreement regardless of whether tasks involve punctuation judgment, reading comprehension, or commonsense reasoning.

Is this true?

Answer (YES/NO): NO